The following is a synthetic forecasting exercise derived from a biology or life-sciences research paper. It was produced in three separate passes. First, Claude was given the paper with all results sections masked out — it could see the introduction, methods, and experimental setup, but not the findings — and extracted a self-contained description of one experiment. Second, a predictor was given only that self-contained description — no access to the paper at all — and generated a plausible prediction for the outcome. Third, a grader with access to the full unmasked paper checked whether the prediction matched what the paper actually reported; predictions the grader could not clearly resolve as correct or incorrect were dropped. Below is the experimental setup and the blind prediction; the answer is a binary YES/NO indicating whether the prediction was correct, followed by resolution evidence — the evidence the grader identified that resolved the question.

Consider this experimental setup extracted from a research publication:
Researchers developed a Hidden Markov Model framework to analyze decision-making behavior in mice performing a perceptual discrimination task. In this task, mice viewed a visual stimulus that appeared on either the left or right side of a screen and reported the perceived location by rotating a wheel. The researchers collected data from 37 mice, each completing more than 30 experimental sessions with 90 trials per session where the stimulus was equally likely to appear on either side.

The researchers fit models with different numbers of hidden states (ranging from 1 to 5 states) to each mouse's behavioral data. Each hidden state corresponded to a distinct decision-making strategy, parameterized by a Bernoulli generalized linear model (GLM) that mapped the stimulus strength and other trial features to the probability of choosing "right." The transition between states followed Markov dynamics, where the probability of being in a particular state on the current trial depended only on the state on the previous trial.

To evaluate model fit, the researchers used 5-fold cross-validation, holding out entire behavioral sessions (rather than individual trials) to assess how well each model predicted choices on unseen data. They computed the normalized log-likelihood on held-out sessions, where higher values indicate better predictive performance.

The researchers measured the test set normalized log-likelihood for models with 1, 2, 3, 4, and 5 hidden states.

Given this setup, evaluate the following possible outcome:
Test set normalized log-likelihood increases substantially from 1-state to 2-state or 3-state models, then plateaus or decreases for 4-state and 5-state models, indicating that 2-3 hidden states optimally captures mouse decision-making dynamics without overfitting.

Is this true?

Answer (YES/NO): NO